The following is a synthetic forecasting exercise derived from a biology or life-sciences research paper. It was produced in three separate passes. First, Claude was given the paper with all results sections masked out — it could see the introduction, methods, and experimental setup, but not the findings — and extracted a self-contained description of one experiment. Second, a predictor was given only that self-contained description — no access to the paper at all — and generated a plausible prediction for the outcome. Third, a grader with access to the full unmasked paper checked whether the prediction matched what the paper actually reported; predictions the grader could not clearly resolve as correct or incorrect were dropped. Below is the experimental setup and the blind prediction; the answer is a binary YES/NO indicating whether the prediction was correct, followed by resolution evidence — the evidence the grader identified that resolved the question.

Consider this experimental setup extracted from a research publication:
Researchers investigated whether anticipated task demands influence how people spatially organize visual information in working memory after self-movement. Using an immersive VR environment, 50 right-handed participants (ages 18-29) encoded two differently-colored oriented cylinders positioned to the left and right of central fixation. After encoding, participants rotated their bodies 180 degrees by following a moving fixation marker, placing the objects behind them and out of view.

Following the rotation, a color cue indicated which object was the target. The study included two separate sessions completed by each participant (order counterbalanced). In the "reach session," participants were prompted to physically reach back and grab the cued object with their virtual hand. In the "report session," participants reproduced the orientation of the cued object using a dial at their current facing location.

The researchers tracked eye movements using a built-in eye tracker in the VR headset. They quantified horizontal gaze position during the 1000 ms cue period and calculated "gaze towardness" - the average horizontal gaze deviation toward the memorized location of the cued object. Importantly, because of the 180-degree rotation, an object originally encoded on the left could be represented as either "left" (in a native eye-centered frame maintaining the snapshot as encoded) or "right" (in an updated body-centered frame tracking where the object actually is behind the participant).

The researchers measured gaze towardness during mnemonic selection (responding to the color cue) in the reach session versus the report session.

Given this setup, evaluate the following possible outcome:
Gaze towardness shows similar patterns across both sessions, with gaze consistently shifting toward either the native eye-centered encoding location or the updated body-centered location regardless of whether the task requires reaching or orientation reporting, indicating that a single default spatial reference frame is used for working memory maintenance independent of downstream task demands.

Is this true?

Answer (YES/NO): NO